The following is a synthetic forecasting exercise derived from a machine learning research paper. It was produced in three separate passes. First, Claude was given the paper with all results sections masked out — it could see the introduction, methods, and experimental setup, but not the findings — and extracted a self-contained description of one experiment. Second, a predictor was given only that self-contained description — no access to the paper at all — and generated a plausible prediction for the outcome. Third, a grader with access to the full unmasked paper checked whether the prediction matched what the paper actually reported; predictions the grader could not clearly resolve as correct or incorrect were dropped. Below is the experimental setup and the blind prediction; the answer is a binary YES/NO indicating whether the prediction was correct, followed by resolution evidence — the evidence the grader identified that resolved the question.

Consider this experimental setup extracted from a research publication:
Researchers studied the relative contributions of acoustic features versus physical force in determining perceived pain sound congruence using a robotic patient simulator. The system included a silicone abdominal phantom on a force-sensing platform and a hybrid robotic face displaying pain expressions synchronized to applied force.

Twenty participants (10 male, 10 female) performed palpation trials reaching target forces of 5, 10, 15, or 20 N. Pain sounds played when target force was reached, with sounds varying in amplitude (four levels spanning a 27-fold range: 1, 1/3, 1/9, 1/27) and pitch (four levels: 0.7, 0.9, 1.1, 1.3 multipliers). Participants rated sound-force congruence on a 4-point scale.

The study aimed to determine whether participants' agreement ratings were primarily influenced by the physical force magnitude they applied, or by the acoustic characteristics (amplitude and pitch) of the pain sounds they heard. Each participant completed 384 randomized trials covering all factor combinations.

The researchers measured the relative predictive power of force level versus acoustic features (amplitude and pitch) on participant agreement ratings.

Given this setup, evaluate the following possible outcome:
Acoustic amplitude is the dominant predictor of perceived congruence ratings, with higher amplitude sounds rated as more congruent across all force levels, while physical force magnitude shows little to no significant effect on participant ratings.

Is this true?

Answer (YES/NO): NO